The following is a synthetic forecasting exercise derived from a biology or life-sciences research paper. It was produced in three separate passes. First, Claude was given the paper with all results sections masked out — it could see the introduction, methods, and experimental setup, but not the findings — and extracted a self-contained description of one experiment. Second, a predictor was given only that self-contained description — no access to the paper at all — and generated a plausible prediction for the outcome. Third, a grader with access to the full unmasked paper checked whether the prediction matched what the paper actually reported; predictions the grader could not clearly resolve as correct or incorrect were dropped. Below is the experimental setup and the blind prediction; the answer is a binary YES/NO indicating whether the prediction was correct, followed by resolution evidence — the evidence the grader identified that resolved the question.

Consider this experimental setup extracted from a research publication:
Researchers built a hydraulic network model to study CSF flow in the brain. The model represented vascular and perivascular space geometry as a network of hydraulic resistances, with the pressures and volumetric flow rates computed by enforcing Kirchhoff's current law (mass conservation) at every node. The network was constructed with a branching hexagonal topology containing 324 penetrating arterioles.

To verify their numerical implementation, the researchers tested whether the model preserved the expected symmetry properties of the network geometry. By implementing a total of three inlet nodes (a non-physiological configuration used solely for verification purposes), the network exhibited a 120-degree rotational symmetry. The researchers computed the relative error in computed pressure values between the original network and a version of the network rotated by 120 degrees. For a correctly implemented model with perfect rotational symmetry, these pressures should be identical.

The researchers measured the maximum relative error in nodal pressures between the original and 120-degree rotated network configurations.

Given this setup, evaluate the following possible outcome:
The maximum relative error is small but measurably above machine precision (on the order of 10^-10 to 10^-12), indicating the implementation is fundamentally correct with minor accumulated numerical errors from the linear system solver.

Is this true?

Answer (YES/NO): YES